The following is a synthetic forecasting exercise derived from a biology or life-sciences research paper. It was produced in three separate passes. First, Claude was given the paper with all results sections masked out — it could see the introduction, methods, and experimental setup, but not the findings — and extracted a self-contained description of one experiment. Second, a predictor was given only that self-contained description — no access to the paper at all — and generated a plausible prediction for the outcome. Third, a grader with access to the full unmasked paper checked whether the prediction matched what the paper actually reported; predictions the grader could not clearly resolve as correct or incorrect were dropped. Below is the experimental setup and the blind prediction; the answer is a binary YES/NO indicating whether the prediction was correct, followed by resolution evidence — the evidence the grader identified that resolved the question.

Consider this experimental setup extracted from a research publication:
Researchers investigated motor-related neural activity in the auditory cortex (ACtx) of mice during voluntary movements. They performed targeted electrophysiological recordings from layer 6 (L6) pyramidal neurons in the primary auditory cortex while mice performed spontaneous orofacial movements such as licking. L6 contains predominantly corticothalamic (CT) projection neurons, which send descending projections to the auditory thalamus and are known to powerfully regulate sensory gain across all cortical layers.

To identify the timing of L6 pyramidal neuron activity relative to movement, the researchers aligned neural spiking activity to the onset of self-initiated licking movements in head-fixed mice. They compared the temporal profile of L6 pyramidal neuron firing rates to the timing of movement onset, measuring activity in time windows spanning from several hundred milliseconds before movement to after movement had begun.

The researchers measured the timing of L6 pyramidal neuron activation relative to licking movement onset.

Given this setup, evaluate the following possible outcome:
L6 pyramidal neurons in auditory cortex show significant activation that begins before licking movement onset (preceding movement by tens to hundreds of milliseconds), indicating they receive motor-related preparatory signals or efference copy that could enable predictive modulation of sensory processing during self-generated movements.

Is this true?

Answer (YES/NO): YES